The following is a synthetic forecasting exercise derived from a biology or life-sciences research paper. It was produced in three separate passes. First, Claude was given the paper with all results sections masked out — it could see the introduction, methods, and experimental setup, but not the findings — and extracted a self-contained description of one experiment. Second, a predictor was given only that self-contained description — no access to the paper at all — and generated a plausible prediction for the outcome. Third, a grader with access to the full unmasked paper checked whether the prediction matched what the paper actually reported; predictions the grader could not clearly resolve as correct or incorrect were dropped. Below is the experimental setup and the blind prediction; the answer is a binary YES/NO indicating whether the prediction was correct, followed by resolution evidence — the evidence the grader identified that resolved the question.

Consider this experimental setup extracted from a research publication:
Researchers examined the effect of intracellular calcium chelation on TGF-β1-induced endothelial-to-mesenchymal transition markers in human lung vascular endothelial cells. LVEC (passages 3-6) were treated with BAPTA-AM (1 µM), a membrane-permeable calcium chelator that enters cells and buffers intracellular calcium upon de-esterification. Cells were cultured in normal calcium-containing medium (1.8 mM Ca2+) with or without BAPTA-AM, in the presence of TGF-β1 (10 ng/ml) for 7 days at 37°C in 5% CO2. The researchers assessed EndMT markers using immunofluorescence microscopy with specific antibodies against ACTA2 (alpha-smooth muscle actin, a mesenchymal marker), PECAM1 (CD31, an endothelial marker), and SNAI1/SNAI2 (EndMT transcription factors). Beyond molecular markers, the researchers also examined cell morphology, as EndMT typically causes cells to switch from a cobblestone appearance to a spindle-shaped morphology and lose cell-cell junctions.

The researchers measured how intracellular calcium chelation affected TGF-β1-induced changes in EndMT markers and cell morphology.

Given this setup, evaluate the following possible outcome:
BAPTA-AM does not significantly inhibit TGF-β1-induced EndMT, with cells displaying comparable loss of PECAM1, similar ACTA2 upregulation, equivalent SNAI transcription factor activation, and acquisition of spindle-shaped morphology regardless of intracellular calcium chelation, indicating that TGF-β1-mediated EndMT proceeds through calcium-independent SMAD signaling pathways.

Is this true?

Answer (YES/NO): NO